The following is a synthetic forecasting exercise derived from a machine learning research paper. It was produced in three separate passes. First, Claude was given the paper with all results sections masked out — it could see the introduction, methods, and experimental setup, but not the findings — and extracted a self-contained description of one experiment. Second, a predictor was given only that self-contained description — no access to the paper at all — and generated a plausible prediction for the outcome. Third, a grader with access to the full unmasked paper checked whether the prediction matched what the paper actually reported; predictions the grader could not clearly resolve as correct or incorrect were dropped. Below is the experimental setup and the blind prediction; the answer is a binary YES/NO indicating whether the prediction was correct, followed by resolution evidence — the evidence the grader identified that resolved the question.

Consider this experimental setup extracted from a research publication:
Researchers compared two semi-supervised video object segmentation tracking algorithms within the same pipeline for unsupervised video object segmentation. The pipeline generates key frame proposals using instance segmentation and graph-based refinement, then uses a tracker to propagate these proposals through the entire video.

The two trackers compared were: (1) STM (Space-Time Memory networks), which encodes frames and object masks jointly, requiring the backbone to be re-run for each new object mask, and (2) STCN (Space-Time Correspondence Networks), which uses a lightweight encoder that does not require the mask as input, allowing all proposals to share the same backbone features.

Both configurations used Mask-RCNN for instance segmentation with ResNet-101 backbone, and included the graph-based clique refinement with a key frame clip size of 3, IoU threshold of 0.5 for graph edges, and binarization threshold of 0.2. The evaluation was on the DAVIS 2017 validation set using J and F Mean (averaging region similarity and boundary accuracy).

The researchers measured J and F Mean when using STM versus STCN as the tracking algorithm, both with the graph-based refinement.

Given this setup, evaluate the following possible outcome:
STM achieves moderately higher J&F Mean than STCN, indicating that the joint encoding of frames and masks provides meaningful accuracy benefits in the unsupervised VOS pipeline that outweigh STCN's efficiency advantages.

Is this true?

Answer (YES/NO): NO